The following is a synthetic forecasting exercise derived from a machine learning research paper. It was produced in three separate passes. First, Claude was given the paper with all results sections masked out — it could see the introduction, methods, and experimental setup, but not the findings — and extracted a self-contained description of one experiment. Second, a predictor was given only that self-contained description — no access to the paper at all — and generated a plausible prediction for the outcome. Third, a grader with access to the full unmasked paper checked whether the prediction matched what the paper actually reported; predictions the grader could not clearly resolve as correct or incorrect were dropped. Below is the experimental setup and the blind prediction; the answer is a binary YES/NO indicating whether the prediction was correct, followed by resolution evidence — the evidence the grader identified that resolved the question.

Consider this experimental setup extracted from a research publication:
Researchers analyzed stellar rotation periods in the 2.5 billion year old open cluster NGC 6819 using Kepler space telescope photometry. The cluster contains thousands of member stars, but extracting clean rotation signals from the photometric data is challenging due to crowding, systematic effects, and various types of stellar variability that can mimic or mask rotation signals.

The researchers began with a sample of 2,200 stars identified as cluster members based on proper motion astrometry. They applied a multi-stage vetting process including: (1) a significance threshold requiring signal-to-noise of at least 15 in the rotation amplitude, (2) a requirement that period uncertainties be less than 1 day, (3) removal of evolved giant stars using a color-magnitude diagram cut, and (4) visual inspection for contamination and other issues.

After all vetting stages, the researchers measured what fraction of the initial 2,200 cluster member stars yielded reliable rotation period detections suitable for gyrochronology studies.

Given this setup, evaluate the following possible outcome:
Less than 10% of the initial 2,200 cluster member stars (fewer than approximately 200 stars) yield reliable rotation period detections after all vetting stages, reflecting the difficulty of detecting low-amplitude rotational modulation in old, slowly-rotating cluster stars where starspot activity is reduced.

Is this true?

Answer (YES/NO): NO